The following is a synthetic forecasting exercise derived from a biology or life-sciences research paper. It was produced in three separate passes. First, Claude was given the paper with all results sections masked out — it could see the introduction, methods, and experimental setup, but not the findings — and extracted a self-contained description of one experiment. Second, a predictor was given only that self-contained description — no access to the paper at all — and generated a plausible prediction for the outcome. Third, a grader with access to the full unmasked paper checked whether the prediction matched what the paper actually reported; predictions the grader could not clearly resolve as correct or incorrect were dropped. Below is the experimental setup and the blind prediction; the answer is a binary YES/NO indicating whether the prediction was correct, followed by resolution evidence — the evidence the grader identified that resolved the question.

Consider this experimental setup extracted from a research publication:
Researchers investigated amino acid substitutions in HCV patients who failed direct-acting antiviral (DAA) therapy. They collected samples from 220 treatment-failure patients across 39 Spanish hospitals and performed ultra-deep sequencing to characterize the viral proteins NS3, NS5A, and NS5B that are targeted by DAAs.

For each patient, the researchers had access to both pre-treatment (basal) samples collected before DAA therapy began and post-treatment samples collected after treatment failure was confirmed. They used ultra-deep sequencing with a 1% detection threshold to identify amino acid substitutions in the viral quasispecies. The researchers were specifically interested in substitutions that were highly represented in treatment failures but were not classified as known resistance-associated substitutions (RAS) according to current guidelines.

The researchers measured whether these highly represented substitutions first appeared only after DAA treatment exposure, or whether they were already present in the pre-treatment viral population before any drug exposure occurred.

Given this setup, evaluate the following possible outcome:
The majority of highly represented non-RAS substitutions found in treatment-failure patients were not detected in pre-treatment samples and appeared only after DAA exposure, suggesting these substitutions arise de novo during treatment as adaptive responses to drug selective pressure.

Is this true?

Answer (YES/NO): NO